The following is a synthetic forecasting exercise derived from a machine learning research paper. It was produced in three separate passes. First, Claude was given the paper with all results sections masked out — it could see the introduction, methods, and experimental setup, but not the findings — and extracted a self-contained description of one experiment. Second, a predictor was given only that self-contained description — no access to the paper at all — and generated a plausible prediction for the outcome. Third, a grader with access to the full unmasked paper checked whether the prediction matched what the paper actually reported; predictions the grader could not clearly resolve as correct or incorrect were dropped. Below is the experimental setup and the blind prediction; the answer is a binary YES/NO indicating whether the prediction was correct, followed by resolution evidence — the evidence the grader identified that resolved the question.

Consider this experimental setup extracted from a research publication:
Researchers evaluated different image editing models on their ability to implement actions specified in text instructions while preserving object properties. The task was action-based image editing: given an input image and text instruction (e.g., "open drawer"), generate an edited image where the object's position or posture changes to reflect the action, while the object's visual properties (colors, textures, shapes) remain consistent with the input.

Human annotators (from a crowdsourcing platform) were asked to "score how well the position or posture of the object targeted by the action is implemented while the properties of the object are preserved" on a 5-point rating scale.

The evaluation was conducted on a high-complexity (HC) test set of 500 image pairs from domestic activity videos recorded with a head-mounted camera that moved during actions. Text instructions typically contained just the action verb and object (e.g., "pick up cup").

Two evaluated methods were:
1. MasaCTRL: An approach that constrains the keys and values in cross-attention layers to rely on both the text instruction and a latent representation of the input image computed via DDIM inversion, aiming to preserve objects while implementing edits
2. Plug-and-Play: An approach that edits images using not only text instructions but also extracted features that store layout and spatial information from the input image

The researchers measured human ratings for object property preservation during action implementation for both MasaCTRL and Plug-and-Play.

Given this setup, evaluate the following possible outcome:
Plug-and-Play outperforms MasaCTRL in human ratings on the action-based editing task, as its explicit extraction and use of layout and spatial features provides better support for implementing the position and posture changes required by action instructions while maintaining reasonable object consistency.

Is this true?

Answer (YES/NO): NO